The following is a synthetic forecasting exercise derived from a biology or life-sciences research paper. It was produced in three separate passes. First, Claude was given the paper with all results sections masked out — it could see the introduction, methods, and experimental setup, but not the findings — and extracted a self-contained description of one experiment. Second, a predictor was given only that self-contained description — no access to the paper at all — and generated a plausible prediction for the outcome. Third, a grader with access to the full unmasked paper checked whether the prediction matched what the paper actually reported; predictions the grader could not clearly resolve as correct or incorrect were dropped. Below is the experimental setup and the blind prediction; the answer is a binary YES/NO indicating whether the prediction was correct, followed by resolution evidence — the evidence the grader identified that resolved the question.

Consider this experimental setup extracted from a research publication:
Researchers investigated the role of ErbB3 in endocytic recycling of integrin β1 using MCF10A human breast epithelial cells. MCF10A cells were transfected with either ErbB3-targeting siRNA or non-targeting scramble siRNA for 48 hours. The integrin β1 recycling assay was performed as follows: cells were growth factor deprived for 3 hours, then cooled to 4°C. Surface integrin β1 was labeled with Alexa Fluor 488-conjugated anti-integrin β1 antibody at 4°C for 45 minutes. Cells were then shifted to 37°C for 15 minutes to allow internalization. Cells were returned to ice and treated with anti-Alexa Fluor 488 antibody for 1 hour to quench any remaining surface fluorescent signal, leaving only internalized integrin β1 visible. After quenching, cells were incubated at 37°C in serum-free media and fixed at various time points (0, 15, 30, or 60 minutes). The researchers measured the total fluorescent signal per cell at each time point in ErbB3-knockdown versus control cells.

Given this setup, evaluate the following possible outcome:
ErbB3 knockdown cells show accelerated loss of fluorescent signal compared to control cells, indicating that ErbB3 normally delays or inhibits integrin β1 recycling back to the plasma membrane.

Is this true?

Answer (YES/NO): NO